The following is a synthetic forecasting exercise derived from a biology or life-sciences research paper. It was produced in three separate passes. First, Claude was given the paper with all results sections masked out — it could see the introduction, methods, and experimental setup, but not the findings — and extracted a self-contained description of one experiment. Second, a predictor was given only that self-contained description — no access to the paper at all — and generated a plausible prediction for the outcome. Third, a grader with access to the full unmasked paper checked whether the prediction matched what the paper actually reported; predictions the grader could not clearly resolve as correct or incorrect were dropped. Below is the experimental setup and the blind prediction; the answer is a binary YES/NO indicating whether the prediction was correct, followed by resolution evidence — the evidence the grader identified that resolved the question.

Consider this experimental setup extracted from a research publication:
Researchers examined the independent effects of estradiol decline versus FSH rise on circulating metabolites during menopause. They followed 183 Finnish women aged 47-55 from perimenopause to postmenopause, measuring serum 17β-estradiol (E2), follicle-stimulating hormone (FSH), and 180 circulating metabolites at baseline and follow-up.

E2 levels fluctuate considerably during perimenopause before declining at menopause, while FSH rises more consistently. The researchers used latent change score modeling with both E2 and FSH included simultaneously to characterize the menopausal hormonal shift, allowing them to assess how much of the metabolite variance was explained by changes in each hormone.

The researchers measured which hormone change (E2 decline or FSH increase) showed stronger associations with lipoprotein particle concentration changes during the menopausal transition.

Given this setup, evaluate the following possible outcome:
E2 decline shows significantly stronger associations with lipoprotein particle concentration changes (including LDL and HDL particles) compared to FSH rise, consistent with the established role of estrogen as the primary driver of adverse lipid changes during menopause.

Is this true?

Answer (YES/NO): YES